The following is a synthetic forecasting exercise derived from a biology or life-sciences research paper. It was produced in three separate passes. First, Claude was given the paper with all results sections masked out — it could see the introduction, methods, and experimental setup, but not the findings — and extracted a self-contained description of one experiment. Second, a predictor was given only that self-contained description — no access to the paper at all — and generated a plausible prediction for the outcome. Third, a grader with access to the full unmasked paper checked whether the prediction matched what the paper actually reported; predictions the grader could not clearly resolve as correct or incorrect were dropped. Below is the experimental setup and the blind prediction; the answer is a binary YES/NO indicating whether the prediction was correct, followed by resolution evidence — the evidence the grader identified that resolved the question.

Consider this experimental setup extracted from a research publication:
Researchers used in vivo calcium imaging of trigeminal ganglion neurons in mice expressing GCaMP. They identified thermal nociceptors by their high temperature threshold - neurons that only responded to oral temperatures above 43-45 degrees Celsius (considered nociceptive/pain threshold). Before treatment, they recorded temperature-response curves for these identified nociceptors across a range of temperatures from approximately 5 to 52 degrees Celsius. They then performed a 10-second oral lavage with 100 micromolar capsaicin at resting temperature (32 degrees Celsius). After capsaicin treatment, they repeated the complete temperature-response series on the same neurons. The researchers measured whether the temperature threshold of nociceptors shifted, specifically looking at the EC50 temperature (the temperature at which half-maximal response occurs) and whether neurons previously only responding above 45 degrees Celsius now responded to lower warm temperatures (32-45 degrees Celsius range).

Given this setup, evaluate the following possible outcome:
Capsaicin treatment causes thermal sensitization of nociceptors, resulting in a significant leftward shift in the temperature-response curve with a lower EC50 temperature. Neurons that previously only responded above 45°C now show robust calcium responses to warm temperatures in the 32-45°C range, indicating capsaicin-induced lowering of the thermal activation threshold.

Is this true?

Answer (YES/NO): YES